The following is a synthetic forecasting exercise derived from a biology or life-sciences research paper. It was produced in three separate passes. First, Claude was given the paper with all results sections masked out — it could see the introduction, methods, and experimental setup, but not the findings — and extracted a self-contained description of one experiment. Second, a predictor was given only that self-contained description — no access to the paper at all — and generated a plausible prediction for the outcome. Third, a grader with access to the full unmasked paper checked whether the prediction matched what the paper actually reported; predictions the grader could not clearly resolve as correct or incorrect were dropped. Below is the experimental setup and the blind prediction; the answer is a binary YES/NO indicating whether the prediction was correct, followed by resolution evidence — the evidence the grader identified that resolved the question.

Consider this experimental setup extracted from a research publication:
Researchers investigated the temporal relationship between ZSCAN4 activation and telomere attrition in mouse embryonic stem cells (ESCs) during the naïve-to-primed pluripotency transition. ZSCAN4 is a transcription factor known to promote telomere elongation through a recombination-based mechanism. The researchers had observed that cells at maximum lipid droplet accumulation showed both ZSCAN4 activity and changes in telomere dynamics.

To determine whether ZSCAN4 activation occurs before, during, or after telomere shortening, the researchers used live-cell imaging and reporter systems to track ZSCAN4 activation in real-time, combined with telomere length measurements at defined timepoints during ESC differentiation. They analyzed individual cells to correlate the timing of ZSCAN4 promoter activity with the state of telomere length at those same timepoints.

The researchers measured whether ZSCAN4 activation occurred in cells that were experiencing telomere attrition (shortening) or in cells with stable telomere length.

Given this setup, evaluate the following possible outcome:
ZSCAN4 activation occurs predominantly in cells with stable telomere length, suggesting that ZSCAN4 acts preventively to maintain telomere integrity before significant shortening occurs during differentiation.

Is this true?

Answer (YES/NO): NO